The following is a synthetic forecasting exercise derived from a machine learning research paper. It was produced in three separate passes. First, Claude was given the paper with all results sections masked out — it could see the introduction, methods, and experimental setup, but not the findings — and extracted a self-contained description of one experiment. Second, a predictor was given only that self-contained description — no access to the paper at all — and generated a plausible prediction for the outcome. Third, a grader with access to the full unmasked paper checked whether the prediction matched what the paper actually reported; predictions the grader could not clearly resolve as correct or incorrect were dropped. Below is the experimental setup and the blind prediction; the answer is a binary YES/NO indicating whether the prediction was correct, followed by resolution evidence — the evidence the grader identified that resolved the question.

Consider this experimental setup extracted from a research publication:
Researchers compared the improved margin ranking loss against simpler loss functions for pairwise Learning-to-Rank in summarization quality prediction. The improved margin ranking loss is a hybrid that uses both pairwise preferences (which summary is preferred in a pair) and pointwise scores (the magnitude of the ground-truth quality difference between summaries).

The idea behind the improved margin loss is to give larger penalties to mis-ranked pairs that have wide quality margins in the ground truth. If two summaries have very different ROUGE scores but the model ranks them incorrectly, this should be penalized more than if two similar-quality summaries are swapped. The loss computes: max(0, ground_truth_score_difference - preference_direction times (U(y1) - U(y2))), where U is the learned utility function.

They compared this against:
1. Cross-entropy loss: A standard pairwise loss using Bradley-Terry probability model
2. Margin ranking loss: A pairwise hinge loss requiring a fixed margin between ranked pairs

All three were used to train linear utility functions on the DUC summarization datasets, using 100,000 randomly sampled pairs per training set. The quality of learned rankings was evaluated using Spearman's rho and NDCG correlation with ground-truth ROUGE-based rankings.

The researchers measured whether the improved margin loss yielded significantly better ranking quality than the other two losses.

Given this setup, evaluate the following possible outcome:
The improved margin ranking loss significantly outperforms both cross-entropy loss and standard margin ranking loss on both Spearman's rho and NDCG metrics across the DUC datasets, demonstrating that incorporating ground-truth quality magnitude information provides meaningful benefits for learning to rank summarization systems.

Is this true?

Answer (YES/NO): NO